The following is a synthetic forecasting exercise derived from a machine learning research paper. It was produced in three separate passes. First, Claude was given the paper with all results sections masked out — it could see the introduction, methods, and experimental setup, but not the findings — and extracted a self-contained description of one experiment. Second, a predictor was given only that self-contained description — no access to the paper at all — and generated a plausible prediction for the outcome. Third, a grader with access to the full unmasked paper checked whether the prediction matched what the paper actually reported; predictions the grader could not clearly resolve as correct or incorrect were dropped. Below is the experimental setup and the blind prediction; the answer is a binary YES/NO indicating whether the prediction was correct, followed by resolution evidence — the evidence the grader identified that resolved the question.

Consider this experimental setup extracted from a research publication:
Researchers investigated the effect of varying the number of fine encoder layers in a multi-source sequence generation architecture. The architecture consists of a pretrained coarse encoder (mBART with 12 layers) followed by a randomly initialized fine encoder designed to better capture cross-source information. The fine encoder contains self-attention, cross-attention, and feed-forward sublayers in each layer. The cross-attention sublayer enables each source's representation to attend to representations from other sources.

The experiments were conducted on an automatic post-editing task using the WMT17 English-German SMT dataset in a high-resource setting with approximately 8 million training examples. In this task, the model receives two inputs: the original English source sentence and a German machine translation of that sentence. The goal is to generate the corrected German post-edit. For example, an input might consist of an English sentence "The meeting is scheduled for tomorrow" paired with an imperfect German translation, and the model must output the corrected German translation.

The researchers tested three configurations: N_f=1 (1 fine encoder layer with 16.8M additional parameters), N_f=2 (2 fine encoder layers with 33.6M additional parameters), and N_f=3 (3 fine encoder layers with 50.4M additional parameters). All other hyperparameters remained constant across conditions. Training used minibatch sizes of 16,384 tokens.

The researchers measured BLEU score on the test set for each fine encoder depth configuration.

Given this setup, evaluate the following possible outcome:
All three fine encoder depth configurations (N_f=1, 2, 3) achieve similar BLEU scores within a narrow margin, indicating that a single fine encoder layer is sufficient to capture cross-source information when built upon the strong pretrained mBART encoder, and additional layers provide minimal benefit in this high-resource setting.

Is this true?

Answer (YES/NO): NO